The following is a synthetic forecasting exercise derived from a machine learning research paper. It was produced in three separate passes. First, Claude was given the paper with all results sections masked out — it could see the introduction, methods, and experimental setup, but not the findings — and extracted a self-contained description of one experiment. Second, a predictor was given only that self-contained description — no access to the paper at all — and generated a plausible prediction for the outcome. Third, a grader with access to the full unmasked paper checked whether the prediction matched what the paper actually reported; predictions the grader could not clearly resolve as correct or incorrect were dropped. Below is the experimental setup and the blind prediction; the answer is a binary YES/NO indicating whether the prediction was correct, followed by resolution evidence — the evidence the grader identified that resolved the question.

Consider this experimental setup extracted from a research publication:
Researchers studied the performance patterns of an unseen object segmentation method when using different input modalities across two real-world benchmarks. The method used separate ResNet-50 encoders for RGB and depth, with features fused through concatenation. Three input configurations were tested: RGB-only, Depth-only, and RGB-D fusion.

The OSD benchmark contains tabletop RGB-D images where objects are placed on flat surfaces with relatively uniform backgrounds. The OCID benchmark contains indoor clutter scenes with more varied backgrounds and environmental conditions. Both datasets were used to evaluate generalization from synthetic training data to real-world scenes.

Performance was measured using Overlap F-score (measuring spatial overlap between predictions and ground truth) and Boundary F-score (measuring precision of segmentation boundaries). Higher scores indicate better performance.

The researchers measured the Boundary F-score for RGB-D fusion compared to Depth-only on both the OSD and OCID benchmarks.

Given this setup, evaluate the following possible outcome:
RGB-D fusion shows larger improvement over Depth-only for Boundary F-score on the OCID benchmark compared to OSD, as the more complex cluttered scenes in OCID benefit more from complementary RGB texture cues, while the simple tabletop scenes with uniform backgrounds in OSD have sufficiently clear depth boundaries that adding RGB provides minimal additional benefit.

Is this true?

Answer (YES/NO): NO